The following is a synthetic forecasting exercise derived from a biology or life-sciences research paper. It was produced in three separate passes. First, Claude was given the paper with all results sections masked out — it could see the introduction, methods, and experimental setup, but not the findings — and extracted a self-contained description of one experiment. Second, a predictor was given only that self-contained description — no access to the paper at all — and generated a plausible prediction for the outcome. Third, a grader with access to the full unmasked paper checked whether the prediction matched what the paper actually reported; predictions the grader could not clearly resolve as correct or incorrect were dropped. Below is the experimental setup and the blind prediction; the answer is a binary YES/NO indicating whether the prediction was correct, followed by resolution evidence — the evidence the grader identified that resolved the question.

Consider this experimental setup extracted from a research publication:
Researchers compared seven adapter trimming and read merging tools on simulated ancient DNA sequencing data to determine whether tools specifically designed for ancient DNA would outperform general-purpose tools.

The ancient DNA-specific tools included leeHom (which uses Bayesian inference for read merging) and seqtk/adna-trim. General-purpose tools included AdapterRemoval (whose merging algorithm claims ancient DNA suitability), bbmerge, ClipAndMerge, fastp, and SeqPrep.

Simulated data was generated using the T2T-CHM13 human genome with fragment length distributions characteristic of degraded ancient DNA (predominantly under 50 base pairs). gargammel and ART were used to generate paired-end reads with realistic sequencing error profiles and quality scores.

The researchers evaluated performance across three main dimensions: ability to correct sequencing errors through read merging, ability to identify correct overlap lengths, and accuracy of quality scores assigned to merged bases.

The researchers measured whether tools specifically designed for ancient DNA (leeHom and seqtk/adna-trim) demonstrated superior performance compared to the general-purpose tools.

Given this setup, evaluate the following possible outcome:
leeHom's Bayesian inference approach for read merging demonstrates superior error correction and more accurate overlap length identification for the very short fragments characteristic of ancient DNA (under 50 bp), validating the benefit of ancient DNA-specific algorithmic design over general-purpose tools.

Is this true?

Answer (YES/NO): NO